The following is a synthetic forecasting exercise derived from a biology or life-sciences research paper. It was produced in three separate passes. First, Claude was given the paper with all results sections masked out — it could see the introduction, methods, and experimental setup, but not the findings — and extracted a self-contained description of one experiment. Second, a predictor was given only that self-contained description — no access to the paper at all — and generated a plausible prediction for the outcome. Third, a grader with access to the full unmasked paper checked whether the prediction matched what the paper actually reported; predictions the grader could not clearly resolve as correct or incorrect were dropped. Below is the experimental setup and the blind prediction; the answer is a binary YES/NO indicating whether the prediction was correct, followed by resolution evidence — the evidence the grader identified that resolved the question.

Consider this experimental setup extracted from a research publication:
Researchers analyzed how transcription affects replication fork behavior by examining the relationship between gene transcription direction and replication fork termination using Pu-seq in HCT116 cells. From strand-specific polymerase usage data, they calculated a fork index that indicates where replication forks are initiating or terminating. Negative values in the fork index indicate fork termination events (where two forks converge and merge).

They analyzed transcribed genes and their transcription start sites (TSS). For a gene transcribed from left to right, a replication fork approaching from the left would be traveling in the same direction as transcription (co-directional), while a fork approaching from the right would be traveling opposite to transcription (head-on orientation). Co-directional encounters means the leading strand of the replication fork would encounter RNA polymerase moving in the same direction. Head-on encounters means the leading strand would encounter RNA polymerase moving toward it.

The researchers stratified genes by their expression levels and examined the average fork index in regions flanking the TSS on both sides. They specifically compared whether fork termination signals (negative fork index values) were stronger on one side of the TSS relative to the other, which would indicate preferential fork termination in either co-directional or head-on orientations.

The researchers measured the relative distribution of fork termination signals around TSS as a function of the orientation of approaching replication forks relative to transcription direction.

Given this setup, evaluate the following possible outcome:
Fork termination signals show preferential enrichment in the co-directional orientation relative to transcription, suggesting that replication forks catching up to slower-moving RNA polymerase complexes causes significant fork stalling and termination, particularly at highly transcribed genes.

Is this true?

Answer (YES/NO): NO